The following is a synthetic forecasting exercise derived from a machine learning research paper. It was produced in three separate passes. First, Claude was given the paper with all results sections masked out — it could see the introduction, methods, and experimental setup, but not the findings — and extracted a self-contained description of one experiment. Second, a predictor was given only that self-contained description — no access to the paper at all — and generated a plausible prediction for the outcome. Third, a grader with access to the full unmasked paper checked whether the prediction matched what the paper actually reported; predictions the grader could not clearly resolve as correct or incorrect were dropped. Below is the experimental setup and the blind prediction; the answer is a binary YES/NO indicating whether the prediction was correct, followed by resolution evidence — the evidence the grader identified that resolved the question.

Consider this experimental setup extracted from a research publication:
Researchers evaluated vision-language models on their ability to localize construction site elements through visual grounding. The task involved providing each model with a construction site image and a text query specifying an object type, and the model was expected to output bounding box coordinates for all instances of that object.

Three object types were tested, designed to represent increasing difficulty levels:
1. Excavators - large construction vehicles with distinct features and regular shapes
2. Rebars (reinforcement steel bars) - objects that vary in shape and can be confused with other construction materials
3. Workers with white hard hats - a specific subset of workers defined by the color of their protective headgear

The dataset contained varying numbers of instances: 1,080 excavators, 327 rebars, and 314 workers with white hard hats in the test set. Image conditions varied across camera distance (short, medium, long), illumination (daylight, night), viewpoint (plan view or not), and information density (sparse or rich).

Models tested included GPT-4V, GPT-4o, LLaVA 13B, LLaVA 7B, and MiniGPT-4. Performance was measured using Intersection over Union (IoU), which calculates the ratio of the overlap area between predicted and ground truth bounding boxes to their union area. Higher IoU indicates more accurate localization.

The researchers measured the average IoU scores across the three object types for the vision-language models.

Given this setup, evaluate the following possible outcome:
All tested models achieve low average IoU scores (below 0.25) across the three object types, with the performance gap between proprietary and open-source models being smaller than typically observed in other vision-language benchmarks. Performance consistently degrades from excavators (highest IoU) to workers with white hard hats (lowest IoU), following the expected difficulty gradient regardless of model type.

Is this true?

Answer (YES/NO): NO